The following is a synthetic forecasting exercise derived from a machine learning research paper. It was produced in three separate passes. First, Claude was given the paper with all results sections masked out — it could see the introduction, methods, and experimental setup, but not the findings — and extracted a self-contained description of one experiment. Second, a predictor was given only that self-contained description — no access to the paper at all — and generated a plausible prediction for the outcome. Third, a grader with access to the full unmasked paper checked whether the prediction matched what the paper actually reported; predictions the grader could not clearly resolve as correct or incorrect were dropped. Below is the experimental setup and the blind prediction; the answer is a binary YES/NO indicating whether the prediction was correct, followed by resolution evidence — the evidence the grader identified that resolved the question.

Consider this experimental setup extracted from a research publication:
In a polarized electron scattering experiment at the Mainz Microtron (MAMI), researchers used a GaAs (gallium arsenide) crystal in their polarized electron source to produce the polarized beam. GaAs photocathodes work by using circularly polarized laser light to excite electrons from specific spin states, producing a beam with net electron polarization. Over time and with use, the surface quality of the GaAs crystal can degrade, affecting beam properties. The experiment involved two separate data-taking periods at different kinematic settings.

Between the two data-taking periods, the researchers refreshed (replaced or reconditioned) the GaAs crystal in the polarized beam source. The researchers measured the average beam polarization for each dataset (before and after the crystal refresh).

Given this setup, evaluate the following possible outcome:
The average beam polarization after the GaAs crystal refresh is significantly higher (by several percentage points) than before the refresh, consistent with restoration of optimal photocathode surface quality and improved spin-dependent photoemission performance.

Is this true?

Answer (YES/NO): NO